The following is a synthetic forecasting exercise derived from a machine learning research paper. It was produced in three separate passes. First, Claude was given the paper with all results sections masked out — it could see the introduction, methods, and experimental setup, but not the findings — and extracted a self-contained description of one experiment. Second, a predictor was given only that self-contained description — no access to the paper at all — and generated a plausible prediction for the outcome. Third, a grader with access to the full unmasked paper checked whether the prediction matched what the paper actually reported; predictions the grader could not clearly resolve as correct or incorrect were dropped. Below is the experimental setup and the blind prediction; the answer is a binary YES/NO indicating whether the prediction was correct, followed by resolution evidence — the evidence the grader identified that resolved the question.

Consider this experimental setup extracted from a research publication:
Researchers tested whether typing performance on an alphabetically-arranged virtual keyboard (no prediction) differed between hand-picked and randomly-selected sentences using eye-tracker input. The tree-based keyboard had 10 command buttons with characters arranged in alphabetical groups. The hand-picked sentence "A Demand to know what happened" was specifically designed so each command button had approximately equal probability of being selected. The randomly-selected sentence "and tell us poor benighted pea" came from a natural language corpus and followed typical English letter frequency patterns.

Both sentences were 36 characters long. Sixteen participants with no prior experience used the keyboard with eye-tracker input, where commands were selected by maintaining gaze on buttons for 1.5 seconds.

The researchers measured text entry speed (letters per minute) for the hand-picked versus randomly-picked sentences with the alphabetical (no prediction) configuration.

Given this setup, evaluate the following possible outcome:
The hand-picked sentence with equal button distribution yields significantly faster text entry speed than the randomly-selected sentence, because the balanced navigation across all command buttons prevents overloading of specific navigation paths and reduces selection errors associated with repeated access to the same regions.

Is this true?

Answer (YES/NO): NO